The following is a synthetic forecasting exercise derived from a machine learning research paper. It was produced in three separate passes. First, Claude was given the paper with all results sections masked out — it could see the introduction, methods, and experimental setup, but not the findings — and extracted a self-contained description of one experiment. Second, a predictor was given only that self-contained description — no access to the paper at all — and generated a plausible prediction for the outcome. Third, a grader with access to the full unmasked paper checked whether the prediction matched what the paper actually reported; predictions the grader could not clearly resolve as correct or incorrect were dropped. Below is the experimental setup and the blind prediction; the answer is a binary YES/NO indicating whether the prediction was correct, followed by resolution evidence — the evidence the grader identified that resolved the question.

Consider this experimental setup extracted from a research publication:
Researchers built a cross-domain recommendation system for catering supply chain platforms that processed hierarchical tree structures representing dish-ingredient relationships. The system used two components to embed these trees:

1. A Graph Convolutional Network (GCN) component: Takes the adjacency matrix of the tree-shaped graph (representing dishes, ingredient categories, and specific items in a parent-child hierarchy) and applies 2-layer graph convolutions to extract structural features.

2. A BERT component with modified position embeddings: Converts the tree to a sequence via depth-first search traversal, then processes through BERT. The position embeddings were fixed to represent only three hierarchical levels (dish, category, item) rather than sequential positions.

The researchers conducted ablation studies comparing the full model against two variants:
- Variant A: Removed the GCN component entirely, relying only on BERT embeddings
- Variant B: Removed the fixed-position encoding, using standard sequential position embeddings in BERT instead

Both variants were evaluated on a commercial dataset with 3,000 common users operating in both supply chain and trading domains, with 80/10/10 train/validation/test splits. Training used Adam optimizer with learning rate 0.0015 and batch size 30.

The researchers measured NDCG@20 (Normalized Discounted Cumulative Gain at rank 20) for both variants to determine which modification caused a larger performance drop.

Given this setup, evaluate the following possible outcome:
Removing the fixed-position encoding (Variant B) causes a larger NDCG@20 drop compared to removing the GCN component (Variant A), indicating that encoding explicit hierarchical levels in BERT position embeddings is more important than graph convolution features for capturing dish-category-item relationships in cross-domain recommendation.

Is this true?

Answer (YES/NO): NO